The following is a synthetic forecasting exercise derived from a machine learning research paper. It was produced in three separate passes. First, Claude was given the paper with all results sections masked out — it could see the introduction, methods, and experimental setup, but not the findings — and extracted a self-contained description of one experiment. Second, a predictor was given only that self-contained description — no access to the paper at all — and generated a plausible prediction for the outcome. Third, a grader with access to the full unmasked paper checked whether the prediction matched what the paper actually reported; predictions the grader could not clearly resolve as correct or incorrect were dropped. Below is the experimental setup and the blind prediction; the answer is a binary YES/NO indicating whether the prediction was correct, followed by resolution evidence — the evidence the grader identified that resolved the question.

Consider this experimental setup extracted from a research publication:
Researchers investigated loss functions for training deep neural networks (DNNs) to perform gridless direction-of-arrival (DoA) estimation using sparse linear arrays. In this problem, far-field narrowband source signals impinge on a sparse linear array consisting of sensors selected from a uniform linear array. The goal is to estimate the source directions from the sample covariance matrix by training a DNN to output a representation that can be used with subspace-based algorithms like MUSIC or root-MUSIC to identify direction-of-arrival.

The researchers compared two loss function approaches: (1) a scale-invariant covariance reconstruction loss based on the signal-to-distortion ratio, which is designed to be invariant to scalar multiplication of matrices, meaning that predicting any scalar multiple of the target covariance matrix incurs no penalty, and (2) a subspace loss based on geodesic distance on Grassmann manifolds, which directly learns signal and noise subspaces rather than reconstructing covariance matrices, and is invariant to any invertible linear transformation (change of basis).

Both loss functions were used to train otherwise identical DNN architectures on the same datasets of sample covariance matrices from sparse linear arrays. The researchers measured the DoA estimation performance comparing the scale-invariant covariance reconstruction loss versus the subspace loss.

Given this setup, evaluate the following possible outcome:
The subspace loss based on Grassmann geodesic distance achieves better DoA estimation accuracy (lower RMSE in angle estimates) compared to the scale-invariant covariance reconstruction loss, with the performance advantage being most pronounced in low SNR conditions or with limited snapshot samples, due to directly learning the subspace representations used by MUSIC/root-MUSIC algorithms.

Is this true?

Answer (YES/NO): NO